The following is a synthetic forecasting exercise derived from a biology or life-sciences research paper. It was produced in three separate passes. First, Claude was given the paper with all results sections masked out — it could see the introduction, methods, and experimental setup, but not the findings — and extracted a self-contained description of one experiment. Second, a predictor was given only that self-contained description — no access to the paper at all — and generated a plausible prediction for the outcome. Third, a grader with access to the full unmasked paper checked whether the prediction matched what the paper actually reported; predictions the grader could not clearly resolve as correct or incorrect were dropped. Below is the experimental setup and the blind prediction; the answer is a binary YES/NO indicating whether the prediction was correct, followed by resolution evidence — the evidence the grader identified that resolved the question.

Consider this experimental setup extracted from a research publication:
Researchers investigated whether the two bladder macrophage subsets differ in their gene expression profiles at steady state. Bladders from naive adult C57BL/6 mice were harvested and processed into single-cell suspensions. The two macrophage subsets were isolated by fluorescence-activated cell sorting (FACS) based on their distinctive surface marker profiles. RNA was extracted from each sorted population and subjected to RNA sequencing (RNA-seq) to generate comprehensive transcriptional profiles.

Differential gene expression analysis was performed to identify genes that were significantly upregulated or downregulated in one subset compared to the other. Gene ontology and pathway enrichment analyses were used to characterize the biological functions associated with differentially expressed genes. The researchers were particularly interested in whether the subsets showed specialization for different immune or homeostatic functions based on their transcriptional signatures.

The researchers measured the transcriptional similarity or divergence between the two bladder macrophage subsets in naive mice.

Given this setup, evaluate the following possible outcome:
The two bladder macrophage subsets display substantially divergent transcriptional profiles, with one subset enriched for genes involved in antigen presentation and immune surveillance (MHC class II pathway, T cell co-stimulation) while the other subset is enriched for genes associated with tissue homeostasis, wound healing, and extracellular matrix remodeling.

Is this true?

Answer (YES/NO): NO